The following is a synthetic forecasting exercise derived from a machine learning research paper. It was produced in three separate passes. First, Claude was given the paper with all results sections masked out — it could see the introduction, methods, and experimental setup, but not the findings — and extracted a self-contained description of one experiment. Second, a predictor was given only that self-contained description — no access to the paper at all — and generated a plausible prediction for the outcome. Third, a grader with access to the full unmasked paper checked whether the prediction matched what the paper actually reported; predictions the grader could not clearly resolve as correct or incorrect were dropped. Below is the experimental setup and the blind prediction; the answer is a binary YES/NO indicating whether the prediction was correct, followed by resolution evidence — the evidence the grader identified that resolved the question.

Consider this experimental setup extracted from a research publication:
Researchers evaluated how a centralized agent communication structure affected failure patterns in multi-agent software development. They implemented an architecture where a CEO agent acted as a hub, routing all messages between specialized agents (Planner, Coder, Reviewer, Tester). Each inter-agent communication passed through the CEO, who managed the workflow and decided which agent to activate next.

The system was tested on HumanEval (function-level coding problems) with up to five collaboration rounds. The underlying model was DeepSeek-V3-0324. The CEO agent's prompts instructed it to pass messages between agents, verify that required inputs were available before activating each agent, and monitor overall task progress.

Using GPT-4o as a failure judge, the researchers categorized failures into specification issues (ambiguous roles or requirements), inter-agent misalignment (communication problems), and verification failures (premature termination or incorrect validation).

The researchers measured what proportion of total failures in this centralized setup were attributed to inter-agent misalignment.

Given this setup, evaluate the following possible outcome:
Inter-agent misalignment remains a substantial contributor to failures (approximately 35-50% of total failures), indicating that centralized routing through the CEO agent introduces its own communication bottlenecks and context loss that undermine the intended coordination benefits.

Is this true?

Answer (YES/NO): NO